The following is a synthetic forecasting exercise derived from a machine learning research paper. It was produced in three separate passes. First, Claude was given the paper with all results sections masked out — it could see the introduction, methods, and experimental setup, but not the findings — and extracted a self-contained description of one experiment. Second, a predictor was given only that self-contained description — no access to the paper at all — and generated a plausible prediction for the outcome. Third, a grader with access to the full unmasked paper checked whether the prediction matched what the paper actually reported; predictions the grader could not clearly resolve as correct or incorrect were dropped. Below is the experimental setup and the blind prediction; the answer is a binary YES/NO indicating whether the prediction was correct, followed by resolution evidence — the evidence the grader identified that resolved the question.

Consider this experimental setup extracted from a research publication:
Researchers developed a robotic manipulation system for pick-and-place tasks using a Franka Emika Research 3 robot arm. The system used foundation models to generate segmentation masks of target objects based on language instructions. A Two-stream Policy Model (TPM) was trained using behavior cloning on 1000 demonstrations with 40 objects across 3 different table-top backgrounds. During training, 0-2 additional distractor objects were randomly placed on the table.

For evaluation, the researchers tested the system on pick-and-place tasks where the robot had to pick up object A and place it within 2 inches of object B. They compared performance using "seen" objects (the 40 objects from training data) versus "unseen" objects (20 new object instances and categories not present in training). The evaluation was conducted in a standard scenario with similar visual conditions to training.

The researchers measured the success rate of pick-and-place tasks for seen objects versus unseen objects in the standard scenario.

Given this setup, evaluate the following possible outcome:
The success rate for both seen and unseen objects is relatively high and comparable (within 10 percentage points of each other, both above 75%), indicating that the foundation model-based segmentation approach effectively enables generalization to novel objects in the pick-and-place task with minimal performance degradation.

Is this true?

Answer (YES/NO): YES